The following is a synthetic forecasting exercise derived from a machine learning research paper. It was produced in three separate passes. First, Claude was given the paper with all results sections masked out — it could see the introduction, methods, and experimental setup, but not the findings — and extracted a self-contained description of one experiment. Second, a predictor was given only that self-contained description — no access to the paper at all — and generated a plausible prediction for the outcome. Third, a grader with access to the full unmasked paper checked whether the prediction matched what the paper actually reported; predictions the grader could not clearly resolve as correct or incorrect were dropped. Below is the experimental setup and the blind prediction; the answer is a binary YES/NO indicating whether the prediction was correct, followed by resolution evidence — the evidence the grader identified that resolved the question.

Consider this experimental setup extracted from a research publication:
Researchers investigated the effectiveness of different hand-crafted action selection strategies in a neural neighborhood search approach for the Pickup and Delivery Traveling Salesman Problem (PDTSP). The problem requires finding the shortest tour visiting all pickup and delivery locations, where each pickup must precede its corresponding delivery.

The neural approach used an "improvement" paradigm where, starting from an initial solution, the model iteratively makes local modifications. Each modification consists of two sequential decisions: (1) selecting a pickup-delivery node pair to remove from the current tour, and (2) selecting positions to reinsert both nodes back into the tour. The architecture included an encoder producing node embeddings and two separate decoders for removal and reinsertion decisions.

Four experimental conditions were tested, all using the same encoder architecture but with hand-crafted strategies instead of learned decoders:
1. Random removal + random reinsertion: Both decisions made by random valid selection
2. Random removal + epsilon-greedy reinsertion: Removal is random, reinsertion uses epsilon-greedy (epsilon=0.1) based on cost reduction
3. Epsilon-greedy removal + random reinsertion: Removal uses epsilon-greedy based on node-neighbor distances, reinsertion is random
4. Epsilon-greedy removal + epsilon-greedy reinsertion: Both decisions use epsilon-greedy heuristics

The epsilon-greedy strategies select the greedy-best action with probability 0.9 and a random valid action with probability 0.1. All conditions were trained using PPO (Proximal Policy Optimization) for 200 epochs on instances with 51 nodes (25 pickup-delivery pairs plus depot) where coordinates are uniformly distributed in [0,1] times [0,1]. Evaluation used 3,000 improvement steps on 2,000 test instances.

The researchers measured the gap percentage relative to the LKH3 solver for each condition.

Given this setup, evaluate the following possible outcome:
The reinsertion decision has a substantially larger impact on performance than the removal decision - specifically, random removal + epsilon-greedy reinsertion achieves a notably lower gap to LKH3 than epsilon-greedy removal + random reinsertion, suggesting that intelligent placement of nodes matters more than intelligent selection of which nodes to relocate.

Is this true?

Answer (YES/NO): YES